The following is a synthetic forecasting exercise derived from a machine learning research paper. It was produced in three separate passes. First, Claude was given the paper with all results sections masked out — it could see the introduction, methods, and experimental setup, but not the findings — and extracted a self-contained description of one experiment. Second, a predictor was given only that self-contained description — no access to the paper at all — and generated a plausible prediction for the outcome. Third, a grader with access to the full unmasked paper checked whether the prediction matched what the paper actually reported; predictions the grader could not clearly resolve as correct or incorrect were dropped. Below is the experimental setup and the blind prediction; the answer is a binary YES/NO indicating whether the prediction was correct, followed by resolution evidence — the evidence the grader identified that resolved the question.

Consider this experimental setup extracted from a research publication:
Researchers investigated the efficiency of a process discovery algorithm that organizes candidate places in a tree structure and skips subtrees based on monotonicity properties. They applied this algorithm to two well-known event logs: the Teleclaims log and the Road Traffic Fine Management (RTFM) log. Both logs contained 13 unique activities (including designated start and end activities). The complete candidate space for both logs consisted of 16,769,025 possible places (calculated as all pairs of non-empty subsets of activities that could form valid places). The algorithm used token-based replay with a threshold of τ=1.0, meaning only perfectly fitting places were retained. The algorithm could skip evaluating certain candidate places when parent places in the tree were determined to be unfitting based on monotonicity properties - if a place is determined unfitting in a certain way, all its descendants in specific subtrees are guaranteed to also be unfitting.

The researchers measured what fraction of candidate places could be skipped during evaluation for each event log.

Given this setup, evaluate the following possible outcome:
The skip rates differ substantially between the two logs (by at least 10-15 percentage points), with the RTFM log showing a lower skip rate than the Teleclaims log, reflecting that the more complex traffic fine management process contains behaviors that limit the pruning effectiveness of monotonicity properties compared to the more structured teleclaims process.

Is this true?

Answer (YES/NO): NO